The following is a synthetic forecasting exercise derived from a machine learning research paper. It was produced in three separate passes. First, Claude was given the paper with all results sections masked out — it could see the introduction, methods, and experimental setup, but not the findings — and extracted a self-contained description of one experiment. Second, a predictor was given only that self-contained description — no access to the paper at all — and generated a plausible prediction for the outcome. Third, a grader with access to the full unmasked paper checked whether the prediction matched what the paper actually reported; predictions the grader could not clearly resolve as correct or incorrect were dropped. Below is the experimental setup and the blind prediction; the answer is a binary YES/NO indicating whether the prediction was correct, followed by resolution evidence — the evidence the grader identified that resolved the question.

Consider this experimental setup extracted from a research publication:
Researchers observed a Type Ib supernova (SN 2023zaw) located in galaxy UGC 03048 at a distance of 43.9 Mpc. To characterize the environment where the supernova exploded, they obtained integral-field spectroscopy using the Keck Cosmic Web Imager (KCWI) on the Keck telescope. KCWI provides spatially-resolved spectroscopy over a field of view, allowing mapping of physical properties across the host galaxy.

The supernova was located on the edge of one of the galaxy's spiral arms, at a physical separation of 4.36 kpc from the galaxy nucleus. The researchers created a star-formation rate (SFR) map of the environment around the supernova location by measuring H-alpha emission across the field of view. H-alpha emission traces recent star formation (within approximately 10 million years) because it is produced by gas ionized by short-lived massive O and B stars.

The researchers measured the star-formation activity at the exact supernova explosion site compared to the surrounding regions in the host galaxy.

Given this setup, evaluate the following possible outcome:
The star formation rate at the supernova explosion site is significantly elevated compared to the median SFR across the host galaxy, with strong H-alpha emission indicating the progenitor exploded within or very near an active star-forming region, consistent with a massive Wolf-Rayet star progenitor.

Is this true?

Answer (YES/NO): NO